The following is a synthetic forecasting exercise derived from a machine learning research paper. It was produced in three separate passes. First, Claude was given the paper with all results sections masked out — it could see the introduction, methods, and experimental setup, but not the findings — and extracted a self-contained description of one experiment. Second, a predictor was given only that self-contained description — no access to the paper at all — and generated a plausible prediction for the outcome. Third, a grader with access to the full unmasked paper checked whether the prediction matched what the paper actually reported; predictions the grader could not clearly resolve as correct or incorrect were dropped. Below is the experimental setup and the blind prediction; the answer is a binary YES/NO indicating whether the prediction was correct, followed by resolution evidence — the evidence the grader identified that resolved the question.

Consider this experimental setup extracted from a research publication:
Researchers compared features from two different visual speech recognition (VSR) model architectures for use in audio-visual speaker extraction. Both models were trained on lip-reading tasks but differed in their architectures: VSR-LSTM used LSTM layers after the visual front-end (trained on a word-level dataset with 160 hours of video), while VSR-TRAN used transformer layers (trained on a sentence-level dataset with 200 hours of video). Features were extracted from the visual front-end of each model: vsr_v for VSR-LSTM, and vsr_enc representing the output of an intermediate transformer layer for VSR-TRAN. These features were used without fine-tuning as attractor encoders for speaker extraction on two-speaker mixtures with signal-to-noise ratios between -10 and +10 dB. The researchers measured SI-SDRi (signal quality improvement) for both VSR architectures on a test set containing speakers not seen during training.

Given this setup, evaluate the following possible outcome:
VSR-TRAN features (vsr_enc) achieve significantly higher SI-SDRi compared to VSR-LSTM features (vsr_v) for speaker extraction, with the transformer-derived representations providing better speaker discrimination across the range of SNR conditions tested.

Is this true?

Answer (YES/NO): NO